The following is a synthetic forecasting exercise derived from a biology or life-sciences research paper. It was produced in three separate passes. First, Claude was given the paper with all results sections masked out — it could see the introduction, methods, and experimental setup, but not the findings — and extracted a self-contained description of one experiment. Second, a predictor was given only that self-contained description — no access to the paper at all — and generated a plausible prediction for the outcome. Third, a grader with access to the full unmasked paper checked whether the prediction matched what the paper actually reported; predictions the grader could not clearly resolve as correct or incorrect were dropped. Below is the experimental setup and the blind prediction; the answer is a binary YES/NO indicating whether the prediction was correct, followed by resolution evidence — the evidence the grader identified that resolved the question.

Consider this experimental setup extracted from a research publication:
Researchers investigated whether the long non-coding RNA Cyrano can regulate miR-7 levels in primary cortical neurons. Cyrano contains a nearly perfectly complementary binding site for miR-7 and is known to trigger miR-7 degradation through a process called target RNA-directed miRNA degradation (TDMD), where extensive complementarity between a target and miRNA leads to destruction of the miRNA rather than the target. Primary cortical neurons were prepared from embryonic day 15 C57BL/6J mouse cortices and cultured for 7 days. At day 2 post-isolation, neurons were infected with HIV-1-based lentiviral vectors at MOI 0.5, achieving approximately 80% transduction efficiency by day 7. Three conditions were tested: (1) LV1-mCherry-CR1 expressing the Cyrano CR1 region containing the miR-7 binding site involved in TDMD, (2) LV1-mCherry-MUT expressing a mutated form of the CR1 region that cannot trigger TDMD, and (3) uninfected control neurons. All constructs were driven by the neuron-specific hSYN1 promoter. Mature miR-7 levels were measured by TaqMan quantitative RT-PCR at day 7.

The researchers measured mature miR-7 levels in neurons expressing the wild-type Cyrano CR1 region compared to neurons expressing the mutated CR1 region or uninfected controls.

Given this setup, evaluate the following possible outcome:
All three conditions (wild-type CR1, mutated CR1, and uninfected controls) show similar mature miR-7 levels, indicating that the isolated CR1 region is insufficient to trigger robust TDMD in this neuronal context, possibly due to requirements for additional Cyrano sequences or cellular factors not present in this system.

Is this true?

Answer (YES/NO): NO